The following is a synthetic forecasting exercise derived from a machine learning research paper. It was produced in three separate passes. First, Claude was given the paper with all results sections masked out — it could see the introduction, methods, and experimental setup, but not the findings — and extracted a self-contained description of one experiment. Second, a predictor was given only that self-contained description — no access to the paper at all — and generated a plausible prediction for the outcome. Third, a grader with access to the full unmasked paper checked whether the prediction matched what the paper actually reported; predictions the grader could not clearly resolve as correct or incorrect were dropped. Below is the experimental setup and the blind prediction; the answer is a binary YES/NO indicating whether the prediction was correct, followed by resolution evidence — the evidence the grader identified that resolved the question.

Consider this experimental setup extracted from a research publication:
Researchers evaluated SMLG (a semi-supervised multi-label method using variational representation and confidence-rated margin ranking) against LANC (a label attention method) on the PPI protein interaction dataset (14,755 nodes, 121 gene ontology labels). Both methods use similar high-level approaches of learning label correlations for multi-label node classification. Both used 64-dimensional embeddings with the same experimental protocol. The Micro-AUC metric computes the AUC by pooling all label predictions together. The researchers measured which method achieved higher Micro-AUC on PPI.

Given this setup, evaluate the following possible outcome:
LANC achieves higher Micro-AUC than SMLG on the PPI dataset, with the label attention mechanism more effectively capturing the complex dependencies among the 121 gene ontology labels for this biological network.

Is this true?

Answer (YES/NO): YES